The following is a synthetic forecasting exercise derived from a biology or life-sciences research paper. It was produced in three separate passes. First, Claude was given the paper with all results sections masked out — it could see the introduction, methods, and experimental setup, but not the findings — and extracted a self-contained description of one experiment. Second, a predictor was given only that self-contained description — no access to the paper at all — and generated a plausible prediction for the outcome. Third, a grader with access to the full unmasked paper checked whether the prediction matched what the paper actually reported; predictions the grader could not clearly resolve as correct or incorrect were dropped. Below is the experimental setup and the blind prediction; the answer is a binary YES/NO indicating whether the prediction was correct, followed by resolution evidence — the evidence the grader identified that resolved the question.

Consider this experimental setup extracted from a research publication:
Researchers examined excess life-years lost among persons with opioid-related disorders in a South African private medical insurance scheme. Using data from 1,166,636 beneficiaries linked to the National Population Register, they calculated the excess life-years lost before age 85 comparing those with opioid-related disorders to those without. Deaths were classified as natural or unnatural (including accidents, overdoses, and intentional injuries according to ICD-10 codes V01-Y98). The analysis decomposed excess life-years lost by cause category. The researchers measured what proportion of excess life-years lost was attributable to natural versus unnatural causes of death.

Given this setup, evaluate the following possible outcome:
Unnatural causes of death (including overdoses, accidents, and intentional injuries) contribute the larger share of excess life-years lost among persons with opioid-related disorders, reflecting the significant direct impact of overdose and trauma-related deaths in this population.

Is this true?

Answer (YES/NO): NO